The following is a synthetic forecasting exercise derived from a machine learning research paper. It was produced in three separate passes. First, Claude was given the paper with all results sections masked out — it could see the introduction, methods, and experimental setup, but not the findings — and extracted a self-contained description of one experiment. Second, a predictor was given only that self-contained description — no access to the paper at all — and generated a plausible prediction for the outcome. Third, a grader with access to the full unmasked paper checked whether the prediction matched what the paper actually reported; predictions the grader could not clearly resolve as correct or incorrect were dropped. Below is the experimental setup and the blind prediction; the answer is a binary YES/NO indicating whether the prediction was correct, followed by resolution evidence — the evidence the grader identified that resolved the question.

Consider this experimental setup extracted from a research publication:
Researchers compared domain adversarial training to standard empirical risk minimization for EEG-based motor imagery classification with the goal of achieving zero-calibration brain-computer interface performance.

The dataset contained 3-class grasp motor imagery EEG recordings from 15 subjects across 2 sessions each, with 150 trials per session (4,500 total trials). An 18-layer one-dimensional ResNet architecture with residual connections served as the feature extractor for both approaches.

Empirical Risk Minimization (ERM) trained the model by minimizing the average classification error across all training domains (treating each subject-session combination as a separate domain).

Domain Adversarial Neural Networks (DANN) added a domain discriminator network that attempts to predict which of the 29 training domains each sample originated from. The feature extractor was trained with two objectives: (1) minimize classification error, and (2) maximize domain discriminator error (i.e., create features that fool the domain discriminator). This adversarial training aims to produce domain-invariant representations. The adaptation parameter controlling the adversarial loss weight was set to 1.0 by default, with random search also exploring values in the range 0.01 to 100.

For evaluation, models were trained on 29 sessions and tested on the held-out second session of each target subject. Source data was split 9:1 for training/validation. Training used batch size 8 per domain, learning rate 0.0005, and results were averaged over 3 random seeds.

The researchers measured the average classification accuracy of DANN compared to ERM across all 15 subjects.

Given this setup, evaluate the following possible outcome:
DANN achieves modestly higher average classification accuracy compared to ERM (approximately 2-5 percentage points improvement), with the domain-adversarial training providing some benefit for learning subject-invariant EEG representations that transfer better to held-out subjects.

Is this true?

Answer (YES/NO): NO